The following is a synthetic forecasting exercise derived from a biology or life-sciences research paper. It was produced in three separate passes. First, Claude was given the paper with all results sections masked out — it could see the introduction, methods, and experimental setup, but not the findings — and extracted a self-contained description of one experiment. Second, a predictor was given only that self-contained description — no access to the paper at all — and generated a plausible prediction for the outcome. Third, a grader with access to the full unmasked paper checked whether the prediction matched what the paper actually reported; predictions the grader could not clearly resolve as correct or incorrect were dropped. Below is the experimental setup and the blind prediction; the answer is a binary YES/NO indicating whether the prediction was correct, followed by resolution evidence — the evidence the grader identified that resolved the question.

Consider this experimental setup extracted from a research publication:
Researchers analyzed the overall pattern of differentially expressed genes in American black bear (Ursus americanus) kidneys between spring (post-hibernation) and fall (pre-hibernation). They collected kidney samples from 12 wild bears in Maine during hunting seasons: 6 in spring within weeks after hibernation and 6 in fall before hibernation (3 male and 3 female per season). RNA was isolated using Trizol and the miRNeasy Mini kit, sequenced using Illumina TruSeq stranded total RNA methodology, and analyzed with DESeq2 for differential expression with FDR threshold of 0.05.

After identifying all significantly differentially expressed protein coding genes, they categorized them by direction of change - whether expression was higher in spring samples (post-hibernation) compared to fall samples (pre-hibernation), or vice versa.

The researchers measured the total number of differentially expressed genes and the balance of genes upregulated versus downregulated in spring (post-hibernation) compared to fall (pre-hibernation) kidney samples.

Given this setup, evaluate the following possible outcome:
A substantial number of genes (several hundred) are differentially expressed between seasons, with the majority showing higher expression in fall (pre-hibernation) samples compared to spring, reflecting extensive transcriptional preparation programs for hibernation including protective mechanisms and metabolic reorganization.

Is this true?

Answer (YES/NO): NO